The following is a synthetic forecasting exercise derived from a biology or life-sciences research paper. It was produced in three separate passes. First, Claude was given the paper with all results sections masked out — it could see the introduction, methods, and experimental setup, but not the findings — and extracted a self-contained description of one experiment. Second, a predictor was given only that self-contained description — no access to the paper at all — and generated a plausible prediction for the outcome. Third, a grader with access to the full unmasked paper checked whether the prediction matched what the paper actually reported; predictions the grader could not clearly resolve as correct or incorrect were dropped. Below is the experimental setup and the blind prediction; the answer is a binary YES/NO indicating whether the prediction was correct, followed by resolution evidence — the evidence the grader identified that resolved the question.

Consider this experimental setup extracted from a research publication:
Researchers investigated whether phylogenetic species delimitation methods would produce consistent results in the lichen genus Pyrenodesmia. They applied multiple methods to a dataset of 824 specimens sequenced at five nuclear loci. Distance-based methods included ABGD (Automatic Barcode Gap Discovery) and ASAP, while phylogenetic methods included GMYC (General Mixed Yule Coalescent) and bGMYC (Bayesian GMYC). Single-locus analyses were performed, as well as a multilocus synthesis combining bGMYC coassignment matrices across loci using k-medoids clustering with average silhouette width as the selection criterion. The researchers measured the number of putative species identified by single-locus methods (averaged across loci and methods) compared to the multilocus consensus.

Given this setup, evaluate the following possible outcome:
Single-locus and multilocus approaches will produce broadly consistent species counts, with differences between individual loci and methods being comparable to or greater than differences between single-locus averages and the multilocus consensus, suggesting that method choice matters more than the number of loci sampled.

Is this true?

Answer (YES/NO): NO